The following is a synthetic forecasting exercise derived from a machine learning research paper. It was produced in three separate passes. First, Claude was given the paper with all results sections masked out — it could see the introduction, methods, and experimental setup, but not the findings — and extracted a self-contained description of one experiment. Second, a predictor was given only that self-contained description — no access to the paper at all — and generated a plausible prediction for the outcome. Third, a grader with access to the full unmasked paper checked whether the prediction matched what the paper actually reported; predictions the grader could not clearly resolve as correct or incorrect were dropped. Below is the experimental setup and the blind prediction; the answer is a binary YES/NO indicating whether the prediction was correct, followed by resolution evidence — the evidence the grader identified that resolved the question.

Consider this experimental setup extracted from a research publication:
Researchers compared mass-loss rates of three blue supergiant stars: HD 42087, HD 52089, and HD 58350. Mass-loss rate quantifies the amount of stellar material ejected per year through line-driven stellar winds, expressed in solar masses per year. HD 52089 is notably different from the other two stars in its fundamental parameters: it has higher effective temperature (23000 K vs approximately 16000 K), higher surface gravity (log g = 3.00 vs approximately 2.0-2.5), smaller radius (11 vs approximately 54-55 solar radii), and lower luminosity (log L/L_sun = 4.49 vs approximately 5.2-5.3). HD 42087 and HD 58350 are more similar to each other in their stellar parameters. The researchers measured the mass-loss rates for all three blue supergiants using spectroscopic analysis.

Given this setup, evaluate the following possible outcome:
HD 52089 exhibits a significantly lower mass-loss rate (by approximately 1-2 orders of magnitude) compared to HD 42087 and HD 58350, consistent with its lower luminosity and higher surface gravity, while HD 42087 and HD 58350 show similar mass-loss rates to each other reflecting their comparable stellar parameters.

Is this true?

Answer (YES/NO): NO